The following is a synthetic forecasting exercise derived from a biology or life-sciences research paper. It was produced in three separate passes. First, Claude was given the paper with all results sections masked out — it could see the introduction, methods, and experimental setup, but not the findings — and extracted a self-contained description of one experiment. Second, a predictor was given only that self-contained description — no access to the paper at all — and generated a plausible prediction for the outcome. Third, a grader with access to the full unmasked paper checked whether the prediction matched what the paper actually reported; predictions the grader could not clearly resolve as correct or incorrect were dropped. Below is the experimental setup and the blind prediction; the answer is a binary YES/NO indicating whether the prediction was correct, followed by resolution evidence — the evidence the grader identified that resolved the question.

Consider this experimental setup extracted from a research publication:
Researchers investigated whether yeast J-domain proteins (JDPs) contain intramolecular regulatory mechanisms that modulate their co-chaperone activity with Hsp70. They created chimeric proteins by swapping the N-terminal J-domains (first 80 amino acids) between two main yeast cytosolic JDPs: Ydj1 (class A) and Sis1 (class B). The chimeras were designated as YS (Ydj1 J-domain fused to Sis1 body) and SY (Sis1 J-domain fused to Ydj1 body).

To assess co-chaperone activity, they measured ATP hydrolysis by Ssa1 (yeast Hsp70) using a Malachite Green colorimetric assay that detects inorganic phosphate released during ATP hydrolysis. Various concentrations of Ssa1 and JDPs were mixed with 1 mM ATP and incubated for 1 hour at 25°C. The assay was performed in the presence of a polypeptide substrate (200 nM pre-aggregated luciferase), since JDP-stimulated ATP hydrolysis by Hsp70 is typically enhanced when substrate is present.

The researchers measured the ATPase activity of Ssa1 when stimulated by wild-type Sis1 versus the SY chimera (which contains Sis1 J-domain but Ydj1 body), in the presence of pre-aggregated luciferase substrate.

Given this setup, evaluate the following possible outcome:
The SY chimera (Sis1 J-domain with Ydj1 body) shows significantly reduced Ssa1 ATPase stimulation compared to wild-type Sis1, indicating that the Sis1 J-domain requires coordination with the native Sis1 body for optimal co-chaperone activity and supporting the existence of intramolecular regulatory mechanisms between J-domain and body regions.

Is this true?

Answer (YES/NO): NO